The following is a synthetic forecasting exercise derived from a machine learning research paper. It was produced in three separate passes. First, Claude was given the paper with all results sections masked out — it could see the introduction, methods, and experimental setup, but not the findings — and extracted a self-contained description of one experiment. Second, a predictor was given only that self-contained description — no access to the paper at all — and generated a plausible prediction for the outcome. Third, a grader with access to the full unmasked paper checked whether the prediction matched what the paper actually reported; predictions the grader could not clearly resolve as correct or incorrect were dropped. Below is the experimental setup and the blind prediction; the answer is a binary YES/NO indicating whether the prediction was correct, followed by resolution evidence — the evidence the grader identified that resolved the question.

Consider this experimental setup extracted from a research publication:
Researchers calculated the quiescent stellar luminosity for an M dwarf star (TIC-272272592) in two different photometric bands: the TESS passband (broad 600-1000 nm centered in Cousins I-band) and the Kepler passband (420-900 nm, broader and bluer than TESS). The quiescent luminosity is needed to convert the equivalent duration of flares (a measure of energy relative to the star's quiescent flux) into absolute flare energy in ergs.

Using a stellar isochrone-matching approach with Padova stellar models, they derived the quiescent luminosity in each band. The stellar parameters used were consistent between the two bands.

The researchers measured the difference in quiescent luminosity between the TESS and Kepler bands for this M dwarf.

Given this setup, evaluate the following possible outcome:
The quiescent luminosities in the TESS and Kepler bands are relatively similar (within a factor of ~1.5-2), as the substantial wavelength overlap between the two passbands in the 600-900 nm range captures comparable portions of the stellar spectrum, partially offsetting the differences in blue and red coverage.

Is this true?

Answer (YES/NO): NO